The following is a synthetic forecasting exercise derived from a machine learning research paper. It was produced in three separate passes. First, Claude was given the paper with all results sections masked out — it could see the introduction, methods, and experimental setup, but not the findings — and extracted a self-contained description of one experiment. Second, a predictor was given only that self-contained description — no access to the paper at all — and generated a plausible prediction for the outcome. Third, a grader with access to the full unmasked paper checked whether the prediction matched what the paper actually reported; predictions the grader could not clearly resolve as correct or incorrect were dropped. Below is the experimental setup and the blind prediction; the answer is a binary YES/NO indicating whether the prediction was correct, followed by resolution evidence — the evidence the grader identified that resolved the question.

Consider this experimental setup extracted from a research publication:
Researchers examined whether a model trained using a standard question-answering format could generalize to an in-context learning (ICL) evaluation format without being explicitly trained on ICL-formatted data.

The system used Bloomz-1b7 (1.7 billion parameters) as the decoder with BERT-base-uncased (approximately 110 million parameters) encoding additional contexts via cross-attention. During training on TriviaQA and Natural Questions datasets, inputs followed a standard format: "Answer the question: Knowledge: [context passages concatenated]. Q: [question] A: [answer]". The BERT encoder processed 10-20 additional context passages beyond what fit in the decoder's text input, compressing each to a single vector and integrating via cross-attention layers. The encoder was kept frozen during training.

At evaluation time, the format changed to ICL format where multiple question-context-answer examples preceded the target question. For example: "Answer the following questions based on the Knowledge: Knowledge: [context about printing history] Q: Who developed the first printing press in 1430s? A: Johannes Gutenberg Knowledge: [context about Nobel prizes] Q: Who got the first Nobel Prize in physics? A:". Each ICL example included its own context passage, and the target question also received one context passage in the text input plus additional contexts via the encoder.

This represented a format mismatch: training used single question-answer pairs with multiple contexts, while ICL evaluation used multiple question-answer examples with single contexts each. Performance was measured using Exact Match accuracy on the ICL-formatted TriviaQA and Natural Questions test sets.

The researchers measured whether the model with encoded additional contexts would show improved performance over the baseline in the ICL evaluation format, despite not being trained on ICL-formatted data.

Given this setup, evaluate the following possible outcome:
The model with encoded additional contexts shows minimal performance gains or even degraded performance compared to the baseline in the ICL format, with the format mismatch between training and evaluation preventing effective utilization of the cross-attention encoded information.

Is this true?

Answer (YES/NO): NO